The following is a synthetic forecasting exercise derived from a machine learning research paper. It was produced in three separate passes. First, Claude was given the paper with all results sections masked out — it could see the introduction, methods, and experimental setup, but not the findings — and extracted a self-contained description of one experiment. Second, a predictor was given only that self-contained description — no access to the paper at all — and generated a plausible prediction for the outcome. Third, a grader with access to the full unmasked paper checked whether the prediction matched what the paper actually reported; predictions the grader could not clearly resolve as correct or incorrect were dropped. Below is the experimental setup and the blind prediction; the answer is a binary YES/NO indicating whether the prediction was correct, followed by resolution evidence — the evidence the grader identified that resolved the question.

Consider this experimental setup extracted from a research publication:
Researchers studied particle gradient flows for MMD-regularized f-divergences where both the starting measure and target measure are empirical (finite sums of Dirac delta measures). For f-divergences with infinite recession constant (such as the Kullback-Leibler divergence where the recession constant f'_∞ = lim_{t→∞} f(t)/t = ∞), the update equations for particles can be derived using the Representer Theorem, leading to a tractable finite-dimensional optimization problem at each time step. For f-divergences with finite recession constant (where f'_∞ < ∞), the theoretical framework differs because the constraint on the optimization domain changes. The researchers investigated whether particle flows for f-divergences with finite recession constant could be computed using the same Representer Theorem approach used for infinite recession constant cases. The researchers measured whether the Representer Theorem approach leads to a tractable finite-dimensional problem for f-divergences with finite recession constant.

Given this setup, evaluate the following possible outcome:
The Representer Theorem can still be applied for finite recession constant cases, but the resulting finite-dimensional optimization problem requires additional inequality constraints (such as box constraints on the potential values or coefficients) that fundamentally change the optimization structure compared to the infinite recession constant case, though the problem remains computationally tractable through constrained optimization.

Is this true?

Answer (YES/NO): NO